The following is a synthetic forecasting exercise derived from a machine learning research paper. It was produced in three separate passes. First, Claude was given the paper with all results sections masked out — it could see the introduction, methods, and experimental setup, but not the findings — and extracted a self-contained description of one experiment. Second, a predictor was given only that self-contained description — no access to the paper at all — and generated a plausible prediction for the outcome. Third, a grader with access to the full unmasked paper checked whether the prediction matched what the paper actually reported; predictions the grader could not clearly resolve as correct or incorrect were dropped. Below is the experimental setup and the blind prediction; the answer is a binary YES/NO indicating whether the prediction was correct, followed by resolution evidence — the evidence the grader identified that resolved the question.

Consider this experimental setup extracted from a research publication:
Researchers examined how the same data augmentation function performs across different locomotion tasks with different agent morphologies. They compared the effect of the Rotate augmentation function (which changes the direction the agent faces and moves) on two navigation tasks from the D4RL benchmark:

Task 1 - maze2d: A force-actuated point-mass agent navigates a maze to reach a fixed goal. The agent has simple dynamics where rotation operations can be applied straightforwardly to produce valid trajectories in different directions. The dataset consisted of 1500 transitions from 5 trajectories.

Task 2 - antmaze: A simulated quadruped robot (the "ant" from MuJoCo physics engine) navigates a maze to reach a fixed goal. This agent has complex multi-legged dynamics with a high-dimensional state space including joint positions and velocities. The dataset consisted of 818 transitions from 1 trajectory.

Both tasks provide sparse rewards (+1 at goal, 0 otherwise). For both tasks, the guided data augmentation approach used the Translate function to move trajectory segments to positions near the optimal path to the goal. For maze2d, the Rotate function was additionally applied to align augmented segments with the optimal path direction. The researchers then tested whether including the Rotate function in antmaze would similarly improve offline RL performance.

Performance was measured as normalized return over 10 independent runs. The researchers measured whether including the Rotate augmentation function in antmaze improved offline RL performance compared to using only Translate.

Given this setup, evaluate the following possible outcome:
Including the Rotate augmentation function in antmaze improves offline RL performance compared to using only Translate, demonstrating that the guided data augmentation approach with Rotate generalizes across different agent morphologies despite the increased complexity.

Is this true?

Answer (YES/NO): NO